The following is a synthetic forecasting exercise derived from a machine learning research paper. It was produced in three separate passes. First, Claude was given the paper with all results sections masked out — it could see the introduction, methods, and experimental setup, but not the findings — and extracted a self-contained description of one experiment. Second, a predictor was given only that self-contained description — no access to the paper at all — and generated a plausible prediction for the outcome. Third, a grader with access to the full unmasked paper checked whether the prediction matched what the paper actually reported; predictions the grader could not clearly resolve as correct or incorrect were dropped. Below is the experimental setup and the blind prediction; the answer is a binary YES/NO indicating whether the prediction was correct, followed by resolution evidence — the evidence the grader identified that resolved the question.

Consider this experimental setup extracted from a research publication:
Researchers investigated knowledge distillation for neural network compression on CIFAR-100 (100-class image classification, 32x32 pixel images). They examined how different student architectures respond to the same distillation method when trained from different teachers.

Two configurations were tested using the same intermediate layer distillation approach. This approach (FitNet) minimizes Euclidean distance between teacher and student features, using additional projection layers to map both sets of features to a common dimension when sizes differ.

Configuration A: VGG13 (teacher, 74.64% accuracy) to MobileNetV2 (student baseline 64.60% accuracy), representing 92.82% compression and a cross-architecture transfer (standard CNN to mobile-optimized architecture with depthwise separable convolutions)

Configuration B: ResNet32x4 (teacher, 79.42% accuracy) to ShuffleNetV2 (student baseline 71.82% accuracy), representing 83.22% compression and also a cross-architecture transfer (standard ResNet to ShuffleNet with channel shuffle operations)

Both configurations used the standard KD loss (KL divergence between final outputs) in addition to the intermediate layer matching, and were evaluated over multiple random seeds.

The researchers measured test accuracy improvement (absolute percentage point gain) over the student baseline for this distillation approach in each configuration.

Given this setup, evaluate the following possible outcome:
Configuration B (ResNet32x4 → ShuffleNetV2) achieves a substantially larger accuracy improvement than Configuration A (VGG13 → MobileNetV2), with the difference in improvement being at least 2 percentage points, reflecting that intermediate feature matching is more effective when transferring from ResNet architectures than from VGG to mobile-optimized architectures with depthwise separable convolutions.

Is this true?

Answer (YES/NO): NO